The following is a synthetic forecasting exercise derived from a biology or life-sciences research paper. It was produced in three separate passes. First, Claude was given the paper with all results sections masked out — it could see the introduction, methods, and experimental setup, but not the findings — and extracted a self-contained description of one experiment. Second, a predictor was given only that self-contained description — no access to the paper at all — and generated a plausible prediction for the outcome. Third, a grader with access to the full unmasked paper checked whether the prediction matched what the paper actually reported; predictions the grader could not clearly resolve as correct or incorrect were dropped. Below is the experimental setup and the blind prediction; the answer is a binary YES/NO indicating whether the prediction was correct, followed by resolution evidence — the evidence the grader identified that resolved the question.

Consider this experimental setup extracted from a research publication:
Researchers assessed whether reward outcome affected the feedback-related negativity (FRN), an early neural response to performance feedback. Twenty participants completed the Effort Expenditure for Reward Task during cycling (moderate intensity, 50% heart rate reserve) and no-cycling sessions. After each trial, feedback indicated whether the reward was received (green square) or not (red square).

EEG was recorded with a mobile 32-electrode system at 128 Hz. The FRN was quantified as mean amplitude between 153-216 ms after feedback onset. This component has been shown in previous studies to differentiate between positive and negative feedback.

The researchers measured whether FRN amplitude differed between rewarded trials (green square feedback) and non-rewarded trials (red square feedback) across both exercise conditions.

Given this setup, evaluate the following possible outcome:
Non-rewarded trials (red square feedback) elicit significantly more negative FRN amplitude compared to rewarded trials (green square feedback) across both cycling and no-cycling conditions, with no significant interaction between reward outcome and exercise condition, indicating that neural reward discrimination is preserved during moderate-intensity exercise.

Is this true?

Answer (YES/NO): YES